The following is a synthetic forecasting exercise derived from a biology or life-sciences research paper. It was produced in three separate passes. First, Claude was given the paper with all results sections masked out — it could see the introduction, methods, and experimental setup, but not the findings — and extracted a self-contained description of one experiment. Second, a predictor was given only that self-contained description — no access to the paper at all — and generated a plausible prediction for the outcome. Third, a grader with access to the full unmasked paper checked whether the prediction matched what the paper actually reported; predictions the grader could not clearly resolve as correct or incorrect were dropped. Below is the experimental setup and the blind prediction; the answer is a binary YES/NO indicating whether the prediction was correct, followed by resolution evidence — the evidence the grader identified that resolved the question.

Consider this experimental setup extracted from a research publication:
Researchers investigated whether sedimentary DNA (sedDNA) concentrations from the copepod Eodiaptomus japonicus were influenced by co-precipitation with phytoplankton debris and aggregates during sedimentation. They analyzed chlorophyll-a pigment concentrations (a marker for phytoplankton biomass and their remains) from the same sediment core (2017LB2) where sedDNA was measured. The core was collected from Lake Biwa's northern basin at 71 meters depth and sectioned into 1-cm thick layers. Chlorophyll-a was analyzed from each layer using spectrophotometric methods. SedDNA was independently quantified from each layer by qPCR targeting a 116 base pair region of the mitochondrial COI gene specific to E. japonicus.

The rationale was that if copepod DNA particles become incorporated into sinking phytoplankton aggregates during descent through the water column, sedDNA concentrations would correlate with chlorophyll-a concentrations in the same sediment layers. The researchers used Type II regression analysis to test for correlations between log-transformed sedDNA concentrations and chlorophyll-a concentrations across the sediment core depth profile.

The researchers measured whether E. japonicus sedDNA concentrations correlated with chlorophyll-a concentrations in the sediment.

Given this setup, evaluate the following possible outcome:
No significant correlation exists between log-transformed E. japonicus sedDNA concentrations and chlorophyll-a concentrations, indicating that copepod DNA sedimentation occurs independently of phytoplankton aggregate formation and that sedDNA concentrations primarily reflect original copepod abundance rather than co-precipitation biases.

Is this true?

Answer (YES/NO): NO